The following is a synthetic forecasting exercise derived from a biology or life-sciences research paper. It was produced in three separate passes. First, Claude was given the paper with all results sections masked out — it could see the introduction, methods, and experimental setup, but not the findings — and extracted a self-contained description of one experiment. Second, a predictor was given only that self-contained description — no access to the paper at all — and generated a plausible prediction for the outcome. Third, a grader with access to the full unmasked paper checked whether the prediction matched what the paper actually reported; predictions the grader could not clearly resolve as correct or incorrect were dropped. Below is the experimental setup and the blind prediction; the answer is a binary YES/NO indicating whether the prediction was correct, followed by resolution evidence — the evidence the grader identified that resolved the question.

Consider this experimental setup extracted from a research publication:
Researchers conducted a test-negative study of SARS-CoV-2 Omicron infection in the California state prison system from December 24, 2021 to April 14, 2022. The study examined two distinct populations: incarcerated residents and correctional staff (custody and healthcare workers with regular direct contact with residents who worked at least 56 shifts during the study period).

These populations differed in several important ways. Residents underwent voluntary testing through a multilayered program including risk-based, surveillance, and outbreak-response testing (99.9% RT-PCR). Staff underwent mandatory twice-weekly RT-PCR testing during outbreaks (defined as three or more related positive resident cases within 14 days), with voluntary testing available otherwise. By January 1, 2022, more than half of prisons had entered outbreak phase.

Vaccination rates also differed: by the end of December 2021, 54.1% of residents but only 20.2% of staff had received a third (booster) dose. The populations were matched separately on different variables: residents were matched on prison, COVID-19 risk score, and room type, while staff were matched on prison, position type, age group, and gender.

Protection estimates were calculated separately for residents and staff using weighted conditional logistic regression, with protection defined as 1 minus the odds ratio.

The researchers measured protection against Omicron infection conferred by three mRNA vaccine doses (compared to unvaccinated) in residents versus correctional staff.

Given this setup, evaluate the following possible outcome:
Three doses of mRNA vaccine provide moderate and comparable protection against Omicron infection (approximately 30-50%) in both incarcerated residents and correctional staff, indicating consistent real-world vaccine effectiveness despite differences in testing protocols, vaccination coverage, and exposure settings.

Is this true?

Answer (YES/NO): YES